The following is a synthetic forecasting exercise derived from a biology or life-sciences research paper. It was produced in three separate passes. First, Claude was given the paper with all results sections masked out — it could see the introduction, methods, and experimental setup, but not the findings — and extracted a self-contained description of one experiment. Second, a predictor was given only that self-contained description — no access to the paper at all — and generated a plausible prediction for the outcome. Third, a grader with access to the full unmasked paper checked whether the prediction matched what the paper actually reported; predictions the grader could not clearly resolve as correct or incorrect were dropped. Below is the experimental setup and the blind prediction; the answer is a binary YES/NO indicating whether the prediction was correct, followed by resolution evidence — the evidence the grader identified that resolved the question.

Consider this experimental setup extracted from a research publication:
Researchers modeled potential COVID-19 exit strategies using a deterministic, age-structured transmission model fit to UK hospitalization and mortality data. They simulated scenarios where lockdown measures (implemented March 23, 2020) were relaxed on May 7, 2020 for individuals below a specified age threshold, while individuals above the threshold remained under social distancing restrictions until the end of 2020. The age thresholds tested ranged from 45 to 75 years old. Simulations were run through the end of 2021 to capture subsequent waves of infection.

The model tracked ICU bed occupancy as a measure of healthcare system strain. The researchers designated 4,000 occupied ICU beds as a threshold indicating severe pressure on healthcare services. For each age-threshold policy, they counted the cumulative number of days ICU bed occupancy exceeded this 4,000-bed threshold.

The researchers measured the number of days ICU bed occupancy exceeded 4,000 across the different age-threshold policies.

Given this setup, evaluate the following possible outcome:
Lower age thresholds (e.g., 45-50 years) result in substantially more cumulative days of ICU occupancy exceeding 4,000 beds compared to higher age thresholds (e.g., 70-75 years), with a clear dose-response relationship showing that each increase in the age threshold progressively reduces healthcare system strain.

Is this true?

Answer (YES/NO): NO